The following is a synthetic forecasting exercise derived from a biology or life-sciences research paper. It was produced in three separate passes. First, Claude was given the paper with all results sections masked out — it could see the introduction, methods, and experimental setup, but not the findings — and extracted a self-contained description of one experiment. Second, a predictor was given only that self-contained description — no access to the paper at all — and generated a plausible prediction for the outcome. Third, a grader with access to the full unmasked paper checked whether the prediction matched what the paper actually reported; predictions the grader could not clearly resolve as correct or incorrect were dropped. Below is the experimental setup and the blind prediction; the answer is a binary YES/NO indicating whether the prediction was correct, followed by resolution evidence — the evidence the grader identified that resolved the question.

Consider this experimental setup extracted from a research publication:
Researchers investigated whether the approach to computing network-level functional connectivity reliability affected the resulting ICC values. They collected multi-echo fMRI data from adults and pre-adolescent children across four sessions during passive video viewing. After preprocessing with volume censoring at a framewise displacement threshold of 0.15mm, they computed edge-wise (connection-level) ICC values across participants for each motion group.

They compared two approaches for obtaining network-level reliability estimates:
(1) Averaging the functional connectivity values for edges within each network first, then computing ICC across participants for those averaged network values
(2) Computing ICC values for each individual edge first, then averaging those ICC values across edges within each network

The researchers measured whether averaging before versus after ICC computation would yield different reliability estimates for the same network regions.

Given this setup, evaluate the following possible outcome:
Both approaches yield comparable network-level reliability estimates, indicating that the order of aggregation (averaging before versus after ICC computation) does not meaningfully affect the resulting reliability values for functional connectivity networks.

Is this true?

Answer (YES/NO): NO